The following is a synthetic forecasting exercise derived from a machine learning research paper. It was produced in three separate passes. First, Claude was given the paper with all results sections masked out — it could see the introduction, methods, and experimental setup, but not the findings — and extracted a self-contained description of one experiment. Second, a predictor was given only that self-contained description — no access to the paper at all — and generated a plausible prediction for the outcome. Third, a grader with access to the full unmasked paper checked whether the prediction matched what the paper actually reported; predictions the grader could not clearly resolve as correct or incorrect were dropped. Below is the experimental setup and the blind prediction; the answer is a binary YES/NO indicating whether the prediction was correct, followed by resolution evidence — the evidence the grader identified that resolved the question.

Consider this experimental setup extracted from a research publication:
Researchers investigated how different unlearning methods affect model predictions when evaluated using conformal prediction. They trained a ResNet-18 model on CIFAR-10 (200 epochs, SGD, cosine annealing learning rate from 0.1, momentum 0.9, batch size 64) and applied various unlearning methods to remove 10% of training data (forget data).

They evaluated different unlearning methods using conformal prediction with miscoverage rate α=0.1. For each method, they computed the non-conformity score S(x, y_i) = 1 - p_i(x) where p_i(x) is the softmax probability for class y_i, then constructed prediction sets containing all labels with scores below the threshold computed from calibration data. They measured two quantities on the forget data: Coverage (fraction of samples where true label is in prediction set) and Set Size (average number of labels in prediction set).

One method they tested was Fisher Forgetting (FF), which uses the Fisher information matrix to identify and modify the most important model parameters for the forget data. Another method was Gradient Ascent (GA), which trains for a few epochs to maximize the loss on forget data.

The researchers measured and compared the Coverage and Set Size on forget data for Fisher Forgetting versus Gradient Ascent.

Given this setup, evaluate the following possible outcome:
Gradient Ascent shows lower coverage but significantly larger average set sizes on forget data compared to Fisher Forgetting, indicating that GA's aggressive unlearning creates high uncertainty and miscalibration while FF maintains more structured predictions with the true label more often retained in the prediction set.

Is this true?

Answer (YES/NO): NO